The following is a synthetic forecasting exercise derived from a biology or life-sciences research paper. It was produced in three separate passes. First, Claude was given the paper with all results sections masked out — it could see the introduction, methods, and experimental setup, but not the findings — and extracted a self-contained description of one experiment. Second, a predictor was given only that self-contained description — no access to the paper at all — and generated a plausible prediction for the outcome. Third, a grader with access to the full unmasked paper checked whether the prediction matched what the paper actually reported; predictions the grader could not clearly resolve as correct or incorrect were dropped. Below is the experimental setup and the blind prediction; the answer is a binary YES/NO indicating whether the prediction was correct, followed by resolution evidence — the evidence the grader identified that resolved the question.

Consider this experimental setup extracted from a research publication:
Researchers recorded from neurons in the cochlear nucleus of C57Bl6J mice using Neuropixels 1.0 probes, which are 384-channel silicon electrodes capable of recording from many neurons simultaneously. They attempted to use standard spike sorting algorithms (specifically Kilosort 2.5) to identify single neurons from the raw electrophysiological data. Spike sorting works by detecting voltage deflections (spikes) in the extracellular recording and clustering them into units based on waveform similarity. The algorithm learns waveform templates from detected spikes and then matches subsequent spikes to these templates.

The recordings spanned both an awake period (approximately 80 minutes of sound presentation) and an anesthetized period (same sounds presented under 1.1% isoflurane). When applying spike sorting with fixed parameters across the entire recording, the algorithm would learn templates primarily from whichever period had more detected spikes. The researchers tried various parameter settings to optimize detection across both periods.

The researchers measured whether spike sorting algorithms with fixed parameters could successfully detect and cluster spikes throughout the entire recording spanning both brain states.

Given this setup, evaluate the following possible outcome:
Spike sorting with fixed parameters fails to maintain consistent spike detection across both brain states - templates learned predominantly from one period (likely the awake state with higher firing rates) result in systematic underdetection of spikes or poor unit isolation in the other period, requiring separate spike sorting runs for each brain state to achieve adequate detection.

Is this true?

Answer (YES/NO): YES